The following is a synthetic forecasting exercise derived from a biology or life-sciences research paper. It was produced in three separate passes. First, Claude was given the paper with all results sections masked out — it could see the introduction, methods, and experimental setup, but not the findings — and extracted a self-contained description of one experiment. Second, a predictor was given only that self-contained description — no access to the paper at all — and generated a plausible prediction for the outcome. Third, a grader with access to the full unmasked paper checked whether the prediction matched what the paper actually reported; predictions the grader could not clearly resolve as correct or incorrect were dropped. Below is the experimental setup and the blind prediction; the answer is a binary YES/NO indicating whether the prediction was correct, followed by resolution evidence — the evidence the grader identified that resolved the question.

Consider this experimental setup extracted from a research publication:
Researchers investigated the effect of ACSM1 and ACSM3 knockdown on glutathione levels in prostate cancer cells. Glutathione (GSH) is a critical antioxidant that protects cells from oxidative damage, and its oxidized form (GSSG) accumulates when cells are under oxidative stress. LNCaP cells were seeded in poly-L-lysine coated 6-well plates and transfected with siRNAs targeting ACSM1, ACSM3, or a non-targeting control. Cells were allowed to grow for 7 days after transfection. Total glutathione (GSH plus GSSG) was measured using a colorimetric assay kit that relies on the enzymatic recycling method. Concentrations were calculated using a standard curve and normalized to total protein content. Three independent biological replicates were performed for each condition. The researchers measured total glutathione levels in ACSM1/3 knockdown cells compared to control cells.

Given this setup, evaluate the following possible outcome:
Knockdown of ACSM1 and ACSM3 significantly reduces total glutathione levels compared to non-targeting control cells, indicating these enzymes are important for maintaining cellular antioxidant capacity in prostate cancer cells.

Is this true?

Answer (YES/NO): YES